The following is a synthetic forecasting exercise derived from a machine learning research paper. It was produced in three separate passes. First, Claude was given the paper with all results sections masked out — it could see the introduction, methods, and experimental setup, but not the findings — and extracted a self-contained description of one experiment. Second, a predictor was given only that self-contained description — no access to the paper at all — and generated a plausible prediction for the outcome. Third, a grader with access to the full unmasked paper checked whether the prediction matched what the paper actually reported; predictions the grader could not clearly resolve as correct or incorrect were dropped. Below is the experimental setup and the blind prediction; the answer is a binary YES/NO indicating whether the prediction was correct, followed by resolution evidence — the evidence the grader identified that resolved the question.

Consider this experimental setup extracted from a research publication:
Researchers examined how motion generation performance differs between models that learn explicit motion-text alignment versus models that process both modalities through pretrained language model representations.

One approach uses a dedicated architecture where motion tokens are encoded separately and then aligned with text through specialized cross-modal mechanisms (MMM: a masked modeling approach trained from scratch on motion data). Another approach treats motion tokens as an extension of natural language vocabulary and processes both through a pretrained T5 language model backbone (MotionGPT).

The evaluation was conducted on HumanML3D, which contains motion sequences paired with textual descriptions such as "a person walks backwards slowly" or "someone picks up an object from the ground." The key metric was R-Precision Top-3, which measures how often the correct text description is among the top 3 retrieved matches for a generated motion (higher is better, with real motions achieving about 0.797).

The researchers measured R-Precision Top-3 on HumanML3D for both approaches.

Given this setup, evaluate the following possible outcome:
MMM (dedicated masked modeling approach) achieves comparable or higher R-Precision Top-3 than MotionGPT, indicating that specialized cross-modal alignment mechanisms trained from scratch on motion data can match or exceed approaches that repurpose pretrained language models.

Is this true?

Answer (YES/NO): YES